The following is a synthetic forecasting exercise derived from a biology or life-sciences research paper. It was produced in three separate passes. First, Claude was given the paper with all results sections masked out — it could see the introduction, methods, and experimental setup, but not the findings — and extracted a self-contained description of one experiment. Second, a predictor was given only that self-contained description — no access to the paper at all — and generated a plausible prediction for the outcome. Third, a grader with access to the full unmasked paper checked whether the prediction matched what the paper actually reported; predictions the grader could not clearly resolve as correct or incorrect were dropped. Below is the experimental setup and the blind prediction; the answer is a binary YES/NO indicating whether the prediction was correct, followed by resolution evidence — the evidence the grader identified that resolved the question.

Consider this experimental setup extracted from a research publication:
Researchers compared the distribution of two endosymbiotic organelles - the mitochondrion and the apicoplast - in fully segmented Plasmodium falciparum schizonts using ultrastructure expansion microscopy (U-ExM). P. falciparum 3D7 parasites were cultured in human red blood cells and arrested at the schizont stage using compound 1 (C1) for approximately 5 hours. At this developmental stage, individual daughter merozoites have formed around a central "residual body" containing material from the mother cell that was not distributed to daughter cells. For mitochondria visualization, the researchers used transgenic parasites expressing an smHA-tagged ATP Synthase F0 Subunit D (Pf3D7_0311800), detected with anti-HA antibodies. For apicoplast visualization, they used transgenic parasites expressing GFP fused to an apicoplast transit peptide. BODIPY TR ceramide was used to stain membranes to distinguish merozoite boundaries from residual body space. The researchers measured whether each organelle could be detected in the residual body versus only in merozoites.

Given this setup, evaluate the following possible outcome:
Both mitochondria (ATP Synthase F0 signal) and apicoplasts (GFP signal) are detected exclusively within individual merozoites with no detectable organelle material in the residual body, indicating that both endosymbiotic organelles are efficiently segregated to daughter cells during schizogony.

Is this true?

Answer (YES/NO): NO